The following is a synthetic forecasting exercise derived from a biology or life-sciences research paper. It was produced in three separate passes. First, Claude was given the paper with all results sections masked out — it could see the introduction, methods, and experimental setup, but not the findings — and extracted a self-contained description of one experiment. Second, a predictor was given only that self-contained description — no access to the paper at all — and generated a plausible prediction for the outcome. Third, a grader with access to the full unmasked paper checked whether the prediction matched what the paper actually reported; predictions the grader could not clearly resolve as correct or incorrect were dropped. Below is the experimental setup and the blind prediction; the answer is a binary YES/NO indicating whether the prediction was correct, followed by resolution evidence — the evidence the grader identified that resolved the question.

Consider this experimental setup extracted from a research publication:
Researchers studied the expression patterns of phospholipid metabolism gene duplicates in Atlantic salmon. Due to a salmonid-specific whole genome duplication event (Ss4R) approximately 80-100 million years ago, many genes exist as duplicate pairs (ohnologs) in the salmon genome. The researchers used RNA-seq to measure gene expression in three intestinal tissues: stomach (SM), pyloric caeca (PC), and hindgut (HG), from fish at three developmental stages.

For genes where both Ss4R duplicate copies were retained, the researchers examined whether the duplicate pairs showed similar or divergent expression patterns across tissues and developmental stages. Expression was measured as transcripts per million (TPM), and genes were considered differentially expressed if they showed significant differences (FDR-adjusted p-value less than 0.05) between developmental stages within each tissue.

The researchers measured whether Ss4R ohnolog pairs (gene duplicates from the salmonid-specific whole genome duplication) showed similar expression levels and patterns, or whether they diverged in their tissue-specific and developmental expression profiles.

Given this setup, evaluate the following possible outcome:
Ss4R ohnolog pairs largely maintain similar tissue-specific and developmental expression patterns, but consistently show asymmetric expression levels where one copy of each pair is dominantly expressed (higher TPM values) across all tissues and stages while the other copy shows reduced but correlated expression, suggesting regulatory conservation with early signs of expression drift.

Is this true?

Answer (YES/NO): NO